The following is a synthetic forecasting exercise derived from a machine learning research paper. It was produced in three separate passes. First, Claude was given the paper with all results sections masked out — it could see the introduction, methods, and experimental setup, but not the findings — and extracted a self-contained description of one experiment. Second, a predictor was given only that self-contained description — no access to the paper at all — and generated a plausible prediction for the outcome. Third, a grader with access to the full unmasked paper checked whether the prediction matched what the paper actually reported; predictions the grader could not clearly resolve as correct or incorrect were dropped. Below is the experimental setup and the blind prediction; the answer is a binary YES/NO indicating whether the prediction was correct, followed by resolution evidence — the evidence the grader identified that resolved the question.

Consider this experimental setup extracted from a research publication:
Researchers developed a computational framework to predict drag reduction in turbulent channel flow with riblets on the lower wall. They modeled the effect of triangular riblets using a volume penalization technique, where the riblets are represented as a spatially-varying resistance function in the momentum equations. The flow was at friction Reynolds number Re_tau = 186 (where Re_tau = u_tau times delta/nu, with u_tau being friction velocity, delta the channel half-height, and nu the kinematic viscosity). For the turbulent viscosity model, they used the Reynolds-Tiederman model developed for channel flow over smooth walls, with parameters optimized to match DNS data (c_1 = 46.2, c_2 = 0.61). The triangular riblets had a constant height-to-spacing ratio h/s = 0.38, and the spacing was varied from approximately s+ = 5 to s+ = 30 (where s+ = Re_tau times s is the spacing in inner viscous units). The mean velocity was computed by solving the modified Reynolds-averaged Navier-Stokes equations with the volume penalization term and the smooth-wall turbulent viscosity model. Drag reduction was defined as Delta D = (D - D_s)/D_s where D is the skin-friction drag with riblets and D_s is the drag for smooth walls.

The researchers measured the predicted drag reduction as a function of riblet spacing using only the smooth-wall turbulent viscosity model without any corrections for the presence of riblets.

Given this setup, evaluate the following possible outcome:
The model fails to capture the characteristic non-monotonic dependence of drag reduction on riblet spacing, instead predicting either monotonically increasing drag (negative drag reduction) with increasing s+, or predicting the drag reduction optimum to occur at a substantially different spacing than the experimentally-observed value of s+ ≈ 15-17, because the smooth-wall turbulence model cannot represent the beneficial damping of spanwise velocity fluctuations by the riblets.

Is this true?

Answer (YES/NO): NO